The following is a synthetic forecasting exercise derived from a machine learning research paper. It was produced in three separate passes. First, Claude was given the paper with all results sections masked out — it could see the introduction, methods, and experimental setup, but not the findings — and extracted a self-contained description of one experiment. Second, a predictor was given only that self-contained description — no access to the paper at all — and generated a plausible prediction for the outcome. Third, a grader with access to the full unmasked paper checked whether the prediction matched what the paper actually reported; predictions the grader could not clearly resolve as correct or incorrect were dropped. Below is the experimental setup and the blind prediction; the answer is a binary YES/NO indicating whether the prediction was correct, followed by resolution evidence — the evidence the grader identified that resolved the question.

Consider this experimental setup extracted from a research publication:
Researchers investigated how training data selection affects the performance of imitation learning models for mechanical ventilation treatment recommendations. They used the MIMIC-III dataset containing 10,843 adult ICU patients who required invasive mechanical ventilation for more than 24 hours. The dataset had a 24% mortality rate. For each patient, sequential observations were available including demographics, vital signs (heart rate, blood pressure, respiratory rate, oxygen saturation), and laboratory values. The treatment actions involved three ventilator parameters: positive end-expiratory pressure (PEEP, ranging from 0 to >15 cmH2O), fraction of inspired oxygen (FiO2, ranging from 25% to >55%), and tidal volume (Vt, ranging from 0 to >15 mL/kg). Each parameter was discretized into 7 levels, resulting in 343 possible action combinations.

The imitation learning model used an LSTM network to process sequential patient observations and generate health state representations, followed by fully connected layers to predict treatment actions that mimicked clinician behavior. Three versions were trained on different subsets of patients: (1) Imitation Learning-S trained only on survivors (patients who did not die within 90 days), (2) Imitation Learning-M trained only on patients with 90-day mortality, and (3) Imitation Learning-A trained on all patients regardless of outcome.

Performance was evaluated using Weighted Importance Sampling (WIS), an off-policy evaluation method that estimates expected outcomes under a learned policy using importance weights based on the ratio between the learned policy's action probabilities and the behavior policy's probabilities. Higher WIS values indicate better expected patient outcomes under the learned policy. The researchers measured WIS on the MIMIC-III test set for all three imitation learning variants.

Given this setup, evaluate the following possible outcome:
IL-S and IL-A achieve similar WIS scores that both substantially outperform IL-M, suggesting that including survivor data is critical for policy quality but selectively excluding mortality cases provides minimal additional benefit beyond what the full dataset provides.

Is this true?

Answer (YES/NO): NO